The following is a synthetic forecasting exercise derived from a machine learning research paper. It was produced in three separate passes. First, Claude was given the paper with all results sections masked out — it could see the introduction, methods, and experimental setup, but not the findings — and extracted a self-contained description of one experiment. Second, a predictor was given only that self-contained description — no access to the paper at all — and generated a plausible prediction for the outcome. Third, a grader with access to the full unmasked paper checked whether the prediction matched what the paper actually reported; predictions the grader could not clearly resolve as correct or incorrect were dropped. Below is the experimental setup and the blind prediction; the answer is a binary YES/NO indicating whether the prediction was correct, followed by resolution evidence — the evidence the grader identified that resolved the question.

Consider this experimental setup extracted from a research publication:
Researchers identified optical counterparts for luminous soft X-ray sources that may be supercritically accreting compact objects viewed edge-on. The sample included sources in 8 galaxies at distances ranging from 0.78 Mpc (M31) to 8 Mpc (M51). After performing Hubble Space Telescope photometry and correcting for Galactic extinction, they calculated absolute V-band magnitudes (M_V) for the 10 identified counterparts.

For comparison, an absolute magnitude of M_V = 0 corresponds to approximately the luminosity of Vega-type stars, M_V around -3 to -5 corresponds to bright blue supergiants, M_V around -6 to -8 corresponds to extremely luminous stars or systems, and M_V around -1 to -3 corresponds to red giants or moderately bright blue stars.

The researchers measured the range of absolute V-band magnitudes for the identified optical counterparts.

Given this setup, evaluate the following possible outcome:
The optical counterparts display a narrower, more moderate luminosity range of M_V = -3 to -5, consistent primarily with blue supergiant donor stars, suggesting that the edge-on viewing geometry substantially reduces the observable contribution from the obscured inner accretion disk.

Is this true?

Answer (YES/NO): NO